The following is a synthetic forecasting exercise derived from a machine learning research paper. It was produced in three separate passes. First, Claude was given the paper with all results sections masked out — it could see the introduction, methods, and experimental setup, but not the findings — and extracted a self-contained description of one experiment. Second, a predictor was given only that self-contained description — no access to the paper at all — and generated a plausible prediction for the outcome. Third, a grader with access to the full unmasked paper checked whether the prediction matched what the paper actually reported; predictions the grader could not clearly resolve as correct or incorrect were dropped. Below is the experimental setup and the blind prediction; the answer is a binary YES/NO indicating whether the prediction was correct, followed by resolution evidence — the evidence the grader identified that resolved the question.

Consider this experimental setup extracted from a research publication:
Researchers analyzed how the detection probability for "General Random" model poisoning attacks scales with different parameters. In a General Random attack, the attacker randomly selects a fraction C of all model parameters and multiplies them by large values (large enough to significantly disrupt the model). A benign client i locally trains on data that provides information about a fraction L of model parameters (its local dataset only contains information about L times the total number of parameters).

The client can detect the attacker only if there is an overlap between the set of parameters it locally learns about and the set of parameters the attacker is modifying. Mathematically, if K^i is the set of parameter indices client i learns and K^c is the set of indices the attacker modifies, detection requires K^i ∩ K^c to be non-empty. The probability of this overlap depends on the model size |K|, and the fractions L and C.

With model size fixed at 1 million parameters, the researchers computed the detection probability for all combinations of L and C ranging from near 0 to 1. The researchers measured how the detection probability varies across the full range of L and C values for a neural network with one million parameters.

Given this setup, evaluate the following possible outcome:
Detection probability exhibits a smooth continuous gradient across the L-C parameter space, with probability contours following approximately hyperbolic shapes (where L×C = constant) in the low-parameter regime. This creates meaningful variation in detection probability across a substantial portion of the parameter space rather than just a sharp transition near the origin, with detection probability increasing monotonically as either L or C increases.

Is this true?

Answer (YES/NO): NO